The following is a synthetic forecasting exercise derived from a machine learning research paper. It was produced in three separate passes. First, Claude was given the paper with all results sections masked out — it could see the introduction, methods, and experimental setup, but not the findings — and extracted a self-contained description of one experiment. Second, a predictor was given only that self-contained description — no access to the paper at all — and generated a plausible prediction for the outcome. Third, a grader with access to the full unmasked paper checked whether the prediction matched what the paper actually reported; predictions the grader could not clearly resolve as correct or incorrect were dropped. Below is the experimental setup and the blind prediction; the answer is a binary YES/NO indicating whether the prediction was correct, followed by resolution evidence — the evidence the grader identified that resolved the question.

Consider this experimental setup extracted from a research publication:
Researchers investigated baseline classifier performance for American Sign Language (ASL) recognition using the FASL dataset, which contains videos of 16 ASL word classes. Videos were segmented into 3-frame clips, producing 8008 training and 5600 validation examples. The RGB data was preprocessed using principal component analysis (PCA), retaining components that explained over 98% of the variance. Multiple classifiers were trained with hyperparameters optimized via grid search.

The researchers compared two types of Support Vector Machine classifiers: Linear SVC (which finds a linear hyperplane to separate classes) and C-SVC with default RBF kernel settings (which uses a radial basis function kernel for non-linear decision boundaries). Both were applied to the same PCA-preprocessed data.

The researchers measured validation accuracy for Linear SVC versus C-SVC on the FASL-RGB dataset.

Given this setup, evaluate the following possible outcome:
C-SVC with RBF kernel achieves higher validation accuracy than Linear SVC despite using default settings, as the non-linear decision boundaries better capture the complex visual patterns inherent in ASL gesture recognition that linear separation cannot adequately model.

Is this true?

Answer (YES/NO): NO